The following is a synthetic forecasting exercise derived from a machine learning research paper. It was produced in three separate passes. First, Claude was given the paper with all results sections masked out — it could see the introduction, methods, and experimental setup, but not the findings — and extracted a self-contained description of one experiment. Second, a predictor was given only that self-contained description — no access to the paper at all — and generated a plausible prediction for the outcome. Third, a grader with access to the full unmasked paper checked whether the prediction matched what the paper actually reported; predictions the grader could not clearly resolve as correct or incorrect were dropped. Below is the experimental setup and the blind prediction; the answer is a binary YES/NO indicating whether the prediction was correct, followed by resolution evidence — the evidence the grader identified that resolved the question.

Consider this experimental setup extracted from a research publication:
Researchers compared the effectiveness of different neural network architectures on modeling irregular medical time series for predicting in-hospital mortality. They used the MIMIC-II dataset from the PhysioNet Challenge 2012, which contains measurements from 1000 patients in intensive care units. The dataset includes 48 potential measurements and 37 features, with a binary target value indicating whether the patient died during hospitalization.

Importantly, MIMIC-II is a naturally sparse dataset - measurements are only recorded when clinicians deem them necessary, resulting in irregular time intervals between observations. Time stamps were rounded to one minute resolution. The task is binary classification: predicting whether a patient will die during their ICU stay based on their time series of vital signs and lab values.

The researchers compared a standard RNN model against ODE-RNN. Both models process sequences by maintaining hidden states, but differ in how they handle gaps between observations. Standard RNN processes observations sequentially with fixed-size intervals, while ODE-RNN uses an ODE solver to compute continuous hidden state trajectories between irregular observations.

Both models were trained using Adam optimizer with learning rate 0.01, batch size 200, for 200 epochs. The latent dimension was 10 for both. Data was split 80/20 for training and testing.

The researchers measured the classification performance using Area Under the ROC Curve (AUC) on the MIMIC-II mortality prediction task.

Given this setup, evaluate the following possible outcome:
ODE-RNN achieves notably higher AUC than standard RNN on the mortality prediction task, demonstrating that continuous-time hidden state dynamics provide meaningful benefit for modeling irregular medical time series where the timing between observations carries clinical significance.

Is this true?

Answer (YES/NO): NO